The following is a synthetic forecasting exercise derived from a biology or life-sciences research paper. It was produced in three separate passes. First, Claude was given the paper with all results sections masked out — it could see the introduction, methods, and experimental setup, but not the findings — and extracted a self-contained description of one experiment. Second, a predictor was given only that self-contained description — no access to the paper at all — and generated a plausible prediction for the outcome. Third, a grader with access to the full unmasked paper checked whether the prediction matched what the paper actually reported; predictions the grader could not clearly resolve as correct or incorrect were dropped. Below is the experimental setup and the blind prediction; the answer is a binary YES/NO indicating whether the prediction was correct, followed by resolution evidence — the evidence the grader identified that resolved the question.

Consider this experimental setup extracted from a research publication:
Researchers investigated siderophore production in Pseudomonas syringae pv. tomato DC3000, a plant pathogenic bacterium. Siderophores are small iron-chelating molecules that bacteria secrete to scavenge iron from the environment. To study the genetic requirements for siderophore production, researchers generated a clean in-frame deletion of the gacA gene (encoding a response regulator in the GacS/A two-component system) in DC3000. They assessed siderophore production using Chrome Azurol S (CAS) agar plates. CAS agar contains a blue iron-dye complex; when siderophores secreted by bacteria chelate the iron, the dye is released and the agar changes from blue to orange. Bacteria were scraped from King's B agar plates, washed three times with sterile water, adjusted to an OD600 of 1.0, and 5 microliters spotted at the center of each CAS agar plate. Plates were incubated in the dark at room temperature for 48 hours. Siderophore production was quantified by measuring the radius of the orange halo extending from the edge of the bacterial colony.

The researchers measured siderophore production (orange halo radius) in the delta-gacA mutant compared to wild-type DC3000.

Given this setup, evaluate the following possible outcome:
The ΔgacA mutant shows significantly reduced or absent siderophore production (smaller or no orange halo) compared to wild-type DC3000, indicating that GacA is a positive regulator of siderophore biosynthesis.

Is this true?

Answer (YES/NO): NO